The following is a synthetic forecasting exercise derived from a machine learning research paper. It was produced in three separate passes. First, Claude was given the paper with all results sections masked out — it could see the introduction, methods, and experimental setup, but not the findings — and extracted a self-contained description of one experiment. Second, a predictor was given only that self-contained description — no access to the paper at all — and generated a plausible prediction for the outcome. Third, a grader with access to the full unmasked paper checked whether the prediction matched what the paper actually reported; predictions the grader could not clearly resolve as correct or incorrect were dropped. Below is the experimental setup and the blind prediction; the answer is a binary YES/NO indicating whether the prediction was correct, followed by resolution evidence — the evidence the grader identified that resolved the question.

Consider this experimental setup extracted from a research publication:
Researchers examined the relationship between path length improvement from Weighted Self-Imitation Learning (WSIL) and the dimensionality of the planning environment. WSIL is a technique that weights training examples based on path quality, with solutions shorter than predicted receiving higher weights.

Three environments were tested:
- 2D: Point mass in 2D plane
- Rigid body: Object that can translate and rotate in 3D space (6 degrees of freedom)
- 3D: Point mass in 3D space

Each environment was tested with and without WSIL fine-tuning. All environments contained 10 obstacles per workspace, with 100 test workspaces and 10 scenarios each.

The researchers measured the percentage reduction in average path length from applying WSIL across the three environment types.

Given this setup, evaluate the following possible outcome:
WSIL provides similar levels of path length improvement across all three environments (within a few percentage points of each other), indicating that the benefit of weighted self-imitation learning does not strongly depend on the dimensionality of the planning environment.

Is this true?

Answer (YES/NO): NO